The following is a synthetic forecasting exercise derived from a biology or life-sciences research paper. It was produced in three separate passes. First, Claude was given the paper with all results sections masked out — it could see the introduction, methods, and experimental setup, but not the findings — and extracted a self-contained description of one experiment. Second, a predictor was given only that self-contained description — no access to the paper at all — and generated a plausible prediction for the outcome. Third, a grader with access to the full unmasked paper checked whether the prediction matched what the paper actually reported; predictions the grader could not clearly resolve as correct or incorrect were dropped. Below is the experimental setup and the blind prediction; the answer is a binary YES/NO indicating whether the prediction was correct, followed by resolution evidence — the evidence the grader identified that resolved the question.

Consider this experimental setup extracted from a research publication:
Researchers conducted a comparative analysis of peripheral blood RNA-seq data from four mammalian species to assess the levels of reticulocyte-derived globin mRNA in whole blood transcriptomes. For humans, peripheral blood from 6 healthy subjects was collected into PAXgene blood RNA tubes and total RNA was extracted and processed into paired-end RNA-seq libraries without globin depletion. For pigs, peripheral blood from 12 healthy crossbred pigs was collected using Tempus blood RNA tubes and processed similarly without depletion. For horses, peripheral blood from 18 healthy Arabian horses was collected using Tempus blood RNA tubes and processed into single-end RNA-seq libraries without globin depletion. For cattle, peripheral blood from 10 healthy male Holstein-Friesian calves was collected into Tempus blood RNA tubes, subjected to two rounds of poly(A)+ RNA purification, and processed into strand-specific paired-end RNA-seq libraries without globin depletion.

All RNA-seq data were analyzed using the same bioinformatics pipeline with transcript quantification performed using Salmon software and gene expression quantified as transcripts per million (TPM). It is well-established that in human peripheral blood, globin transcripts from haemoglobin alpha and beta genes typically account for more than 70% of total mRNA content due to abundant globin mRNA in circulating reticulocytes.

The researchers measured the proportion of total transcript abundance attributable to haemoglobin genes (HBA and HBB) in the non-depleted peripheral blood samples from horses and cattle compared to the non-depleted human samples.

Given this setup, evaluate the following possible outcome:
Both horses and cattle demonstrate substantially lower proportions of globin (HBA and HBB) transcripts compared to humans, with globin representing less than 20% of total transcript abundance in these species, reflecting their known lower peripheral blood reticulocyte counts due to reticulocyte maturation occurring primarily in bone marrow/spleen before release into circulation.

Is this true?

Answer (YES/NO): YES